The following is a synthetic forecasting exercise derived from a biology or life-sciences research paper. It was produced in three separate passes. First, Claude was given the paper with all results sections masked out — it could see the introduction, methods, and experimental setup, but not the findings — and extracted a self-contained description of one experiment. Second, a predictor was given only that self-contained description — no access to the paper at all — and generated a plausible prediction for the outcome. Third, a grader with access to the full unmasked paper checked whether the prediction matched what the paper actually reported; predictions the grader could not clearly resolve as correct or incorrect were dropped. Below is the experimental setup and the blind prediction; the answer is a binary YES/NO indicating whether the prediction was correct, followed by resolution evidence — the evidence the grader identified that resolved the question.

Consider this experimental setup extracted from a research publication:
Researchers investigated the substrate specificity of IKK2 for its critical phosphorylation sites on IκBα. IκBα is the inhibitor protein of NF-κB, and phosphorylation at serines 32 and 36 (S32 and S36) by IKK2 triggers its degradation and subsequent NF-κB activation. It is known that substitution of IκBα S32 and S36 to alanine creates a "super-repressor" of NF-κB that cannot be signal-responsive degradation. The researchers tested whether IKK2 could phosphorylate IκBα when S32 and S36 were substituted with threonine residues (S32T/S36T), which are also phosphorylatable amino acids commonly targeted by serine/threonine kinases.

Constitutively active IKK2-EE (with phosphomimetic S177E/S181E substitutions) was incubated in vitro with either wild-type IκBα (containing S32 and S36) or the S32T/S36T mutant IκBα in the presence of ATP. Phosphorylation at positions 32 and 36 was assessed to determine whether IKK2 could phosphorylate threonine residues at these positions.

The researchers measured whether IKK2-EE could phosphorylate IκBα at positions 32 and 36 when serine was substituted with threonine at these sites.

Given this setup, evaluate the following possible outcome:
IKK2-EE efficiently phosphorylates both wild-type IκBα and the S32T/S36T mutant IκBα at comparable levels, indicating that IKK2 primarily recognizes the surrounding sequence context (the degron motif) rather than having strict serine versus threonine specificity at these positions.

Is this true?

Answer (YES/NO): NO